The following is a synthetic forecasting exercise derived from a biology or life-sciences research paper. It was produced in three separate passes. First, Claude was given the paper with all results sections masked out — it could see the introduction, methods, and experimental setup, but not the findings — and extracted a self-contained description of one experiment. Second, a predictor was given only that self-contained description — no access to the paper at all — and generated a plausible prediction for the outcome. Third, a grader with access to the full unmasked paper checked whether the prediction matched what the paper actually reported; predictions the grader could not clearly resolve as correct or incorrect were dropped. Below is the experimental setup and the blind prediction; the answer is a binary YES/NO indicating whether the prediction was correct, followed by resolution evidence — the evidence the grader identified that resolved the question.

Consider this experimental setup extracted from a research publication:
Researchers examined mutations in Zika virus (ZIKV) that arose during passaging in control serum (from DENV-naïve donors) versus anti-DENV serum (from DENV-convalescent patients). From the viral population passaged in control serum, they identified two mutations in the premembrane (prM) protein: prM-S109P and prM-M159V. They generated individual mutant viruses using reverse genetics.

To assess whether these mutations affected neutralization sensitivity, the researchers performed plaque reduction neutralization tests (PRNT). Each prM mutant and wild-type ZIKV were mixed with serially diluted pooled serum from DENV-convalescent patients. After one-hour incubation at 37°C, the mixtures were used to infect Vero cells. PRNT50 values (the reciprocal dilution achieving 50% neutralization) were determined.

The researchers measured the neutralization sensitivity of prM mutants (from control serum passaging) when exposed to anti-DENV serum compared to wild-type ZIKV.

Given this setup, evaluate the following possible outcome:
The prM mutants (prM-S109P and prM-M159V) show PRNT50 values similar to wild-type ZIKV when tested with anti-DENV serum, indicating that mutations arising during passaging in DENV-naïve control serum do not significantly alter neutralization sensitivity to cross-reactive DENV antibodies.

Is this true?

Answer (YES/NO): NO